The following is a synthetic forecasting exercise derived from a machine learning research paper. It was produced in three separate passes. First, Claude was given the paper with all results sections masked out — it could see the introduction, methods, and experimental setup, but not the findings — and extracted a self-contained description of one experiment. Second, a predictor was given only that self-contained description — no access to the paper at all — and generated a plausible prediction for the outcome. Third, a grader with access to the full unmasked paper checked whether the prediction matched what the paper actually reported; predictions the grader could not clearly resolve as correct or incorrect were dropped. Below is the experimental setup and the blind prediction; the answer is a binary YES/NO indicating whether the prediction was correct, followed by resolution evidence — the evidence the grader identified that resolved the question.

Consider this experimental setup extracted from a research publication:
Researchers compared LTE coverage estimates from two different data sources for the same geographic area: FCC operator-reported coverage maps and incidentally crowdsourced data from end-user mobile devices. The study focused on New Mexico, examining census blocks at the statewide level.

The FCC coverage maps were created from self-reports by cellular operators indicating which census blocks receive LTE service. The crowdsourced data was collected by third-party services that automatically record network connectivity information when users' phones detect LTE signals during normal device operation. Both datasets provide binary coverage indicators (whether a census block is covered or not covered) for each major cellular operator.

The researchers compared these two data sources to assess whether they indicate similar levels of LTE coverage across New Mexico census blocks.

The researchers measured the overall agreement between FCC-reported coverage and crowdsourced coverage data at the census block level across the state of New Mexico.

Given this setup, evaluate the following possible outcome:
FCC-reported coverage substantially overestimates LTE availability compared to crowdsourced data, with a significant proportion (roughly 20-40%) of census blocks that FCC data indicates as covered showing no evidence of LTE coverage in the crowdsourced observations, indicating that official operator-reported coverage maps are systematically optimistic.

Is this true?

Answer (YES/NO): NO